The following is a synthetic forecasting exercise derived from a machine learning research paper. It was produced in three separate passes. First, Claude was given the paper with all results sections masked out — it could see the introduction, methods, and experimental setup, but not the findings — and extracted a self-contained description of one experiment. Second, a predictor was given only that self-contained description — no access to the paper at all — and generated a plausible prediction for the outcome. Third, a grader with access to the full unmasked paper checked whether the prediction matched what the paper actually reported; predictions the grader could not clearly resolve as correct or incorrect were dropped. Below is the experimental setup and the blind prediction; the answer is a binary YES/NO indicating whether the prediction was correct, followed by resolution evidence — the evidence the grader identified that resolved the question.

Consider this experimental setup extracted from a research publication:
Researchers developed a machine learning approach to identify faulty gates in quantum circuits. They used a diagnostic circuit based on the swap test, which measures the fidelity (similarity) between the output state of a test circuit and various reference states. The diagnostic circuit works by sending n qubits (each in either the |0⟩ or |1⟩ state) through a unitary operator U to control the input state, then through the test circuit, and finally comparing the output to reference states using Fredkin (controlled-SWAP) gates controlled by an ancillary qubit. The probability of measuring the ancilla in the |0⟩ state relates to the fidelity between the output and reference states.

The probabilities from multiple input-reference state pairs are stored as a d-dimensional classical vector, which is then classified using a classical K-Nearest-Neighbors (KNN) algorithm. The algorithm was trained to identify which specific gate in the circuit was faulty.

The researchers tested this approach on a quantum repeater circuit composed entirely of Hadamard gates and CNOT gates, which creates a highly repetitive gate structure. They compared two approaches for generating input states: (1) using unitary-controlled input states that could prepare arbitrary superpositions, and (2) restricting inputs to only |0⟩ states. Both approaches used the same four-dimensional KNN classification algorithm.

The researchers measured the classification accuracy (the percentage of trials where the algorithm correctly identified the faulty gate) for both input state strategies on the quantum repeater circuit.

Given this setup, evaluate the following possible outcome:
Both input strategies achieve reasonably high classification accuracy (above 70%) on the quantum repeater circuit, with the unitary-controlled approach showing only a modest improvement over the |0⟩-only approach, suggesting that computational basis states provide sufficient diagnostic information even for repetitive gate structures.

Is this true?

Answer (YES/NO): NO